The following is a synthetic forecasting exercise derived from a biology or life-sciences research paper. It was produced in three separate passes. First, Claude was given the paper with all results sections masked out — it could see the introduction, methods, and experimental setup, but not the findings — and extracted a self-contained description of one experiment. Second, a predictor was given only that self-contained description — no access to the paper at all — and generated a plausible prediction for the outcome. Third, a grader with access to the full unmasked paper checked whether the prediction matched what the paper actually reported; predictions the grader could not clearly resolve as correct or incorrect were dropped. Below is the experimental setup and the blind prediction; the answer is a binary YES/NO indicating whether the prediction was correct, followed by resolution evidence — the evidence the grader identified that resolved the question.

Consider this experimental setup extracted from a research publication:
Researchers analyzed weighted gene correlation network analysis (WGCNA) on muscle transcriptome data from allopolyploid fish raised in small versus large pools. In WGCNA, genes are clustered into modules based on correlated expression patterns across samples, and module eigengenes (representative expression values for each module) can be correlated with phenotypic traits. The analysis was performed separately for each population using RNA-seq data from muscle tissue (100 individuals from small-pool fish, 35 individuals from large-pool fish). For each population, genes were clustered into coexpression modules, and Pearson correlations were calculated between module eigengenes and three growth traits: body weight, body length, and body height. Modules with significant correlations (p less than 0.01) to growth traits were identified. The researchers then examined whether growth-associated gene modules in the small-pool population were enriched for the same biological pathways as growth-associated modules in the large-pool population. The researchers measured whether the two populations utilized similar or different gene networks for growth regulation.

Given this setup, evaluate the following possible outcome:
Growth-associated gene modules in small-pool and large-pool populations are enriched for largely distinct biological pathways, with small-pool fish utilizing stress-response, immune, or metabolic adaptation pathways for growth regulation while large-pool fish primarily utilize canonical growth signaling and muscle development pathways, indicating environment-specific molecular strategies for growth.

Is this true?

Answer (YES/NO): NO